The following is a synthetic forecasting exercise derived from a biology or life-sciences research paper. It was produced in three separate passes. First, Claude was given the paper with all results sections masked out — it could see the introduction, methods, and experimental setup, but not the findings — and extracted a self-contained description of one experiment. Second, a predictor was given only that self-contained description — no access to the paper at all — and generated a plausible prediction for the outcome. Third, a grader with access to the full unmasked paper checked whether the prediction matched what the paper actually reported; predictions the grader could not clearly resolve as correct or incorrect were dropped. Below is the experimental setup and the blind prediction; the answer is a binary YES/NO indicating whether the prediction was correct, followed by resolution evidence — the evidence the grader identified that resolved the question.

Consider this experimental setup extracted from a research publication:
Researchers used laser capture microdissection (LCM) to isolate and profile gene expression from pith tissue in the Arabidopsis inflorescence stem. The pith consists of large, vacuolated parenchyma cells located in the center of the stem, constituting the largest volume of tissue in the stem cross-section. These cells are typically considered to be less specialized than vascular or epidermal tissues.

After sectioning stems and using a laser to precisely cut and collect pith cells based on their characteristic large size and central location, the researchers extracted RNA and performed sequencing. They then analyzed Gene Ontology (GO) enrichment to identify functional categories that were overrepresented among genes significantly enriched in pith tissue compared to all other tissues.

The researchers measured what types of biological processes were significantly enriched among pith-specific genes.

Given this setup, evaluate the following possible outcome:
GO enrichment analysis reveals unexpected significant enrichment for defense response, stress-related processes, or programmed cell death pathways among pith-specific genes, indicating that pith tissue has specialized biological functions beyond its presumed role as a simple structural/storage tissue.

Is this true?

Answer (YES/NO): YES